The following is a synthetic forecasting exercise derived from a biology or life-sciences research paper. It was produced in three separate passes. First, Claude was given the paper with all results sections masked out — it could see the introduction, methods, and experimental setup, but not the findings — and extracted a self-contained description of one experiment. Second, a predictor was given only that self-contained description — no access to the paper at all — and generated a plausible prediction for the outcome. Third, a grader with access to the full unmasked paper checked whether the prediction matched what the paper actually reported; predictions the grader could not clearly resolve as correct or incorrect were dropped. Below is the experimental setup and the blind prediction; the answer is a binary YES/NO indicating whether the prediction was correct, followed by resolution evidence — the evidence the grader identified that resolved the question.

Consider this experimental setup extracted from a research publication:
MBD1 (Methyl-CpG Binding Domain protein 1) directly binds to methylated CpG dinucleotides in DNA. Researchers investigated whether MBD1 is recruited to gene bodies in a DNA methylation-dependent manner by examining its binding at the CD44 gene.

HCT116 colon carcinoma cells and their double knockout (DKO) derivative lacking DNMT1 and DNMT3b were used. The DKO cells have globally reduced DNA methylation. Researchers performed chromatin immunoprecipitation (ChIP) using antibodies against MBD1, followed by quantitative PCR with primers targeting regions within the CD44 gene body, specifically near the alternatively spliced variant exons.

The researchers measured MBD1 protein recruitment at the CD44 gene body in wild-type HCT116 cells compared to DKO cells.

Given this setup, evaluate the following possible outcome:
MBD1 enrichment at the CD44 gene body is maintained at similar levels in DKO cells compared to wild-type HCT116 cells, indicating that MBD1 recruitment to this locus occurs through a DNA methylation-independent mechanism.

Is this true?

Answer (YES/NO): NO